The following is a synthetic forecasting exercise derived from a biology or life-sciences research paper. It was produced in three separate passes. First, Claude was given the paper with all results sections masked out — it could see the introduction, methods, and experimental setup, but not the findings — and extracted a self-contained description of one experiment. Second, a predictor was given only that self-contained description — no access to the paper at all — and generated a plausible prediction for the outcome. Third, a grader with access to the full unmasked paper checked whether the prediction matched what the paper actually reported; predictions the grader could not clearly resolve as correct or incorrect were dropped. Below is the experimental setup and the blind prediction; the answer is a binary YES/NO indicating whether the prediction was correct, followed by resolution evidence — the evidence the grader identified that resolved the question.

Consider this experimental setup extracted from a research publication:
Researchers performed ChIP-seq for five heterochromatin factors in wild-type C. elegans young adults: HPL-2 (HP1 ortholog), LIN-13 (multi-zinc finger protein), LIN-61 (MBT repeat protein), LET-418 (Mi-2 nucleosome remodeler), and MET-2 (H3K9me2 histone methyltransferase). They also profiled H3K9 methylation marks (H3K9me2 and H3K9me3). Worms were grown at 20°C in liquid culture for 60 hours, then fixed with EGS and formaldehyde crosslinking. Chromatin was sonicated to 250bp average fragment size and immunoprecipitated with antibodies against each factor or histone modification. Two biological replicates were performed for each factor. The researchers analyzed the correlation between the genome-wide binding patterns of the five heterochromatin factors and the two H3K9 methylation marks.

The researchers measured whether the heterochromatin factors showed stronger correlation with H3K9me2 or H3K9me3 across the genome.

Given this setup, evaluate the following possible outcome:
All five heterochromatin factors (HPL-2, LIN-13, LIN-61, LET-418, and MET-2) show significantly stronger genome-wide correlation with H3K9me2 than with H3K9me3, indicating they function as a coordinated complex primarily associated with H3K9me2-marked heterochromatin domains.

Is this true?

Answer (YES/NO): YES